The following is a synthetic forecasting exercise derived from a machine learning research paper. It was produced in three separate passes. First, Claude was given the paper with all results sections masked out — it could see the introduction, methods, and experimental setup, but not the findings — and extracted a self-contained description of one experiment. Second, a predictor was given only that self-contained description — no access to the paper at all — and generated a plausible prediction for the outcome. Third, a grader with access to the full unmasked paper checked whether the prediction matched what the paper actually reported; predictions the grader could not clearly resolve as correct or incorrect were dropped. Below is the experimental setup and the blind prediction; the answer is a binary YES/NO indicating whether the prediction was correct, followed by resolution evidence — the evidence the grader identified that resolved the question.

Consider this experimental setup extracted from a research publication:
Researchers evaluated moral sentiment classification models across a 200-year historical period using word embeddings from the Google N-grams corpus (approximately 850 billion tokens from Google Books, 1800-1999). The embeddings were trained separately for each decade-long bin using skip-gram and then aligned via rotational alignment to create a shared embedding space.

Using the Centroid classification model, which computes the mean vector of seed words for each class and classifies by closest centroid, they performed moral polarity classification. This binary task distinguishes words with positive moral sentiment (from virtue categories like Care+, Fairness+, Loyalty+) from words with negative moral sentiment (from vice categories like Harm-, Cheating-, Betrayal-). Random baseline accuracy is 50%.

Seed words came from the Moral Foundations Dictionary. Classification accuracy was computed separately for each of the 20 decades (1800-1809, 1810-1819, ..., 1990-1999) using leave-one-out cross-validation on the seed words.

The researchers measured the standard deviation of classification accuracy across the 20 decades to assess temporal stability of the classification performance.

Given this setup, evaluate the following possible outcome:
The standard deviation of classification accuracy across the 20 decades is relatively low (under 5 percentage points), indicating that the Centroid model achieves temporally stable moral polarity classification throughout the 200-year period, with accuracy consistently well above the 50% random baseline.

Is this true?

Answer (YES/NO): YES